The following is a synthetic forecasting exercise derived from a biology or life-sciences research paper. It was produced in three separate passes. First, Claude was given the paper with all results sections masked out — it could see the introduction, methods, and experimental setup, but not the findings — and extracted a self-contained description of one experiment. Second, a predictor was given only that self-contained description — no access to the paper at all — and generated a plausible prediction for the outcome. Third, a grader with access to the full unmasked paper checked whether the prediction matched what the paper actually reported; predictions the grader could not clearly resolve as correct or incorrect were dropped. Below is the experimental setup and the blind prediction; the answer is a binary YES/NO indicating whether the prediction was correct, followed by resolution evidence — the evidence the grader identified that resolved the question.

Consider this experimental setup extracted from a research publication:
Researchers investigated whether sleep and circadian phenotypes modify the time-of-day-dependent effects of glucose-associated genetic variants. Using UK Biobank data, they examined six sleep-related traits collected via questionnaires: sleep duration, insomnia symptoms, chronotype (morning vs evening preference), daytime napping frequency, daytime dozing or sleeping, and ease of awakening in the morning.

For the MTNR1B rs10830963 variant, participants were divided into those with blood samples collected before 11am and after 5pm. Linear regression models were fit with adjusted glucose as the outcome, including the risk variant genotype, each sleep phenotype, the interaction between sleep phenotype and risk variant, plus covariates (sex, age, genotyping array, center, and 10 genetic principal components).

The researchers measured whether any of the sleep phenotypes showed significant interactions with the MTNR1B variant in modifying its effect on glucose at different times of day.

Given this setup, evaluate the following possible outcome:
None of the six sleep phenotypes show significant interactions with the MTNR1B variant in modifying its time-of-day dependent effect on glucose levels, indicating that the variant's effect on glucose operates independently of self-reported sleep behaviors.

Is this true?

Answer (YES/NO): YES